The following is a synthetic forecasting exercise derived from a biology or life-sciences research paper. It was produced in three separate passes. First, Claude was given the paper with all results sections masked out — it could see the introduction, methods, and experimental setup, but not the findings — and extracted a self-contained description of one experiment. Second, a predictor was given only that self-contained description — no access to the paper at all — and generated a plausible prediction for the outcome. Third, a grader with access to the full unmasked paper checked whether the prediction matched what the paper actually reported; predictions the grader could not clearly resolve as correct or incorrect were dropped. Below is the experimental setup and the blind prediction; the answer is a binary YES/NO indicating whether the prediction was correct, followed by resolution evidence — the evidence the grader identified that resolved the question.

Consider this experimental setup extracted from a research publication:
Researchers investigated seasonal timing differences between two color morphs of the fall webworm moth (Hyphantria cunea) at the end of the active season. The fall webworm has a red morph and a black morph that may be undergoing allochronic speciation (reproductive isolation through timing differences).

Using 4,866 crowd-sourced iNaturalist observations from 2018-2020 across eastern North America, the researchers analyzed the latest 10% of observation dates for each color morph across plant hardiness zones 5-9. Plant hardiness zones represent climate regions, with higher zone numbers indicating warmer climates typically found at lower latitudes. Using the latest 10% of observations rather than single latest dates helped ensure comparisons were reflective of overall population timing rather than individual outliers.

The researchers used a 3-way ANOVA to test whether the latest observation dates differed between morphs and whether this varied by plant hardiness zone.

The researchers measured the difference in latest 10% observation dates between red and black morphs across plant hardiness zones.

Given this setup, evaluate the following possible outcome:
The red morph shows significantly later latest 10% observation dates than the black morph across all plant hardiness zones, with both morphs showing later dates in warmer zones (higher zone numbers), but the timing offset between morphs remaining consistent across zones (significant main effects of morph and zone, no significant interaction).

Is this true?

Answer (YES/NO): NO